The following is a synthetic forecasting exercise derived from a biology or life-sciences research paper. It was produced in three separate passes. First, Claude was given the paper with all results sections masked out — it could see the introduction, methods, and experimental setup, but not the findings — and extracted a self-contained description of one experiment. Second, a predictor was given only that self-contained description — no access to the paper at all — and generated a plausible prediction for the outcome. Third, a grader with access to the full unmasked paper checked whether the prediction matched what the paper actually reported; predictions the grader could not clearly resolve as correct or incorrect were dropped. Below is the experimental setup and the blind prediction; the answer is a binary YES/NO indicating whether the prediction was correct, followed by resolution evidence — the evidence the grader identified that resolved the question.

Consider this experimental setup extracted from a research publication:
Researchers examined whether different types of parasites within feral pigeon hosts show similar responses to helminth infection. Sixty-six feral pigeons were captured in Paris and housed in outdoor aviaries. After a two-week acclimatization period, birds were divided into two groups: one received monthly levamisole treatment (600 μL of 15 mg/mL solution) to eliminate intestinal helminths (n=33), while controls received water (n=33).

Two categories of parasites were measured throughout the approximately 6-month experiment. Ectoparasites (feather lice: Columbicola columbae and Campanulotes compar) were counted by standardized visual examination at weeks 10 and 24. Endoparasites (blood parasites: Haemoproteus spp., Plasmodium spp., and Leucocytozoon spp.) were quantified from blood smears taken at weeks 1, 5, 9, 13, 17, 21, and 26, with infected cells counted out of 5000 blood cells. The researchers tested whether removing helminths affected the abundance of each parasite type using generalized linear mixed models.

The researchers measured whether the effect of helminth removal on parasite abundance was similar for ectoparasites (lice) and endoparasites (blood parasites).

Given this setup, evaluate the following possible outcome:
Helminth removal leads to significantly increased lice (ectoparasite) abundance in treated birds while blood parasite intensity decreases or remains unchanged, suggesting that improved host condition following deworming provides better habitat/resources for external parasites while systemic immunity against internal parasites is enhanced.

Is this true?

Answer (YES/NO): YES